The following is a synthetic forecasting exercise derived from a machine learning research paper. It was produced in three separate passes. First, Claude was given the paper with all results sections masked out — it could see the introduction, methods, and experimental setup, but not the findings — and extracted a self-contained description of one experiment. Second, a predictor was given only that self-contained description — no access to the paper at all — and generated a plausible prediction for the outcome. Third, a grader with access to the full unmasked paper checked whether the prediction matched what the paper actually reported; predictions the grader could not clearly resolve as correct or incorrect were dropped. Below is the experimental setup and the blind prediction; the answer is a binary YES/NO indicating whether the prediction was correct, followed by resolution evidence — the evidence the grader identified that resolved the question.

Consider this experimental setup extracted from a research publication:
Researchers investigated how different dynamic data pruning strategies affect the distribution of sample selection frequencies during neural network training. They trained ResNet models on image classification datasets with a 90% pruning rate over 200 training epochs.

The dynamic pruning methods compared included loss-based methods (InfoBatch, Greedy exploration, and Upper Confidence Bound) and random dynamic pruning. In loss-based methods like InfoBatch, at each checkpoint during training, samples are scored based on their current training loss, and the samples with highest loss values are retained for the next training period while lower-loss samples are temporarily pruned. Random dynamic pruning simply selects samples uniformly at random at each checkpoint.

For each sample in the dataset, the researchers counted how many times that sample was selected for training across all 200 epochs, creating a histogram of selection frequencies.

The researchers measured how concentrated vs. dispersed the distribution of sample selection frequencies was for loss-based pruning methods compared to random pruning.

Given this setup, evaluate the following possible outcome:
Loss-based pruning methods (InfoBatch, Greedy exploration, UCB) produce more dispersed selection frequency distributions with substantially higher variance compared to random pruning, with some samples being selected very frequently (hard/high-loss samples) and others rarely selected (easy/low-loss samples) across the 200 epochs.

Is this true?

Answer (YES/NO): NO